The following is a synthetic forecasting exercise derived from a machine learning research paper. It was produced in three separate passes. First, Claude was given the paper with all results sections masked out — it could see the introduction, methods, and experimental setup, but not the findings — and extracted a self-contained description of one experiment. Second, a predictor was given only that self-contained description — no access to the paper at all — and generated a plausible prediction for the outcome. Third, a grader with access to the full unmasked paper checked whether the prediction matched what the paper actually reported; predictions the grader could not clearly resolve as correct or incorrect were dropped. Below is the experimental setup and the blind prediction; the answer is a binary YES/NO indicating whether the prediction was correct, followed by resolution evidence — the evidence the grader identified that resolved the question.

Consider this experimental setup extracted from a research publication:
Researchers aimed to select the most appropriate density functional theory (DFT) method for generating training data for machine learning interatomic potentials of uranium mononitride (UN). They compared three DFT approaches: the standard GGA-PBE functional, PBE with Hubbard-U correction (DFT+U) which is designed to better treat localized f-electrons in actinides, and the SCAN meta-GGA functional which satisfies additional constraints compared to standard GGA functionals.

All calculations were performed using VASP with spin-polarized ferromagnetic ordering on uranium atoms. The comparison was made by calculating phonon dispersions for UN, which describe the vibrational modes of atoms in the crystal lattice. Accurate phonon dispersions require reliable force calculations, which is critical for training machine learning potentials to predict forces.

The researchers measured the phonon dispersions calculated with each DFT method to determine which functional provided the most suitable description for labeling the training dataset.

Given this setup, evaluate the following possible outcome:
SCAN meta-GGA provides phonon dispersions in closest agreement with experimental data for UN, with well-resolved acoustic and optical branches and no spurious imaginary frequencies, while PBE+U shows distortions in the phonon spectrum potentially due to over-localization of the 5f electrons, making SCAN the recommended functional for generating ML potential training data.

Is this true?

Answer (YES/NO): NO